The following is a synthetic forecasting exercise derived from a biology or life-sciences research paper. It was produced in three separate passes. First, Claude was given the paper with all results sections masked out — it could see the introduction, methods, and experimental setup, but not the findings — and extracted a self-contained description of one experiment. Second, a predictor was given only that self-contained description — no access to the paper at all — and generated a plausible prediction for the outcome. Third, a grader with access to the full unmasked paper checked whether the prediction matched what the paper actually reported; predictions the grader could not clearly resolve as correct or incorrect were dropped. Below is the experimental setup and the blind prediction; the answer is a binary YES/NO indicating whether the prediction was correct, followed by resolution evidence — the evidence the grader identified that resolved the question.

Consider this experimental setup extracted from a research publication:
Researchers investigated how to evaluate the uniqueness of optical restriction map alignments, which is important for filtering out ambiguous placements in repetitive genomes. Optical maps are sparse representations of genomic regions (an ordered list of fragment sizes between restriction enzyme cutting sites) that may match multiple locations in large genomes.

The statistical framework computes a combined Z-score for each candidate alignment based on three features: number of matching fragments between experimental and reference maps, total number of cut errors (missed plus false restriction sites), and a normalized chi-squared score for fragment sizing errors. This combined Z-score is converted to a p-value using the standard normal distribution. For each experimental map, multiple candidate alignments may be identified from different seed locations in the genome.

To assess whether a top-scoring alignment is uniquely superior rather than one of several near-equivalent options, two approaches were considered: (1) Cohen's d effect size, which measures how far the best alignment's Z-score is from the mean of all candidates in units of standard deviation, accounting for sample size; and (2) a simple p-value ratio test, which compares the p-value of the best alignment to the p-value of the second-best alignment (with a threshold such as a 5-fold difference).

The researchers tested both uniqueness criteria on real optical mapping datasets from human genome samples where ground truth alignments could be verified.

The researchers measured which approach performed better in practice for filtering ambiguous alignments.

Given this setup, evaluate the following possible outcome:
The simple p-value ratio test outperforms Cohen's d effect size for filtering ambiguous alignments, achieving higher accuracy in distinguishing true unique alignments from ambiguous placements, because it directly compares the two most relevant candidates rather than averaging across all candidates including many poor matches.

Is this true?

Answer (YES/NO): NO